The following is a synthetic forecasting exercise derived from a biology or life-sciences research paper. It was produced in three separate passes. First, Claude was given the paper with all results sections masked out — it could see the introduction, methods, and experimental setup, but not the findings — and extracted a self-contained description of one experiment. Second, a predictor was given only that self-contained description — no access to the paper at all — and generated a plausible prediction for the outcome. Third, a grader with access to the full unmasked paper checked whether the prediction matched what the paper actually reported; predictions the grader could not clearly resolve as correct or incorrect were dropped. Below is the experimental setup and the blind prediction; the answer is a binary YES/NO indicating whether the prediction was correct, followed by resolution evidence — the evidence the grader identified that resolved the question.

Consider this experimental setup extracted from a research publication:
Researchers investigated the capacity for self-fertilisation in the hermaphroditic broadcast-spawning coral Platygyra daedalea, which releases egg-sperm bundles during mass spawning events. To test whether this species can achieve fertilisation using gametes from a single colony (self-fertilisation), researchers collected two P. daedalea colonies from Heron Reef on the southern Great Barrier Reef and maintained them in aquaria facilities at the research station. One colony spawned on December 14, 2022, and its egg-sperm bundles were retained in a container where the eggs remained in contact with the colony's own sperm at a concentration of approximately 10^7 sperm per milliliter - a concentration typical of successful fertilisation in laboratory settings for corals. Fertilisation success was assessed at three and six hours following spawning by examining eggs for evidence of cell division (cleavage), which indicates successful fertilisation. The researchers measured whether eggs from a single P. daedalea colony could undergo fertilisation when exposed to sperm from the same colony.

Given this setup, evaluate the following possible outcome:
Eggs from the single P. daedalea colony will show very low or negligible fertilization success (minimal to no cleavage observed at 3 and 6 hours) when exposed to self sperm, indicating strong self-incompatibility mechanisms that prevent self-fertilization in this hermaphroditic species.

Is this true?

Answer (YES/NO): NO